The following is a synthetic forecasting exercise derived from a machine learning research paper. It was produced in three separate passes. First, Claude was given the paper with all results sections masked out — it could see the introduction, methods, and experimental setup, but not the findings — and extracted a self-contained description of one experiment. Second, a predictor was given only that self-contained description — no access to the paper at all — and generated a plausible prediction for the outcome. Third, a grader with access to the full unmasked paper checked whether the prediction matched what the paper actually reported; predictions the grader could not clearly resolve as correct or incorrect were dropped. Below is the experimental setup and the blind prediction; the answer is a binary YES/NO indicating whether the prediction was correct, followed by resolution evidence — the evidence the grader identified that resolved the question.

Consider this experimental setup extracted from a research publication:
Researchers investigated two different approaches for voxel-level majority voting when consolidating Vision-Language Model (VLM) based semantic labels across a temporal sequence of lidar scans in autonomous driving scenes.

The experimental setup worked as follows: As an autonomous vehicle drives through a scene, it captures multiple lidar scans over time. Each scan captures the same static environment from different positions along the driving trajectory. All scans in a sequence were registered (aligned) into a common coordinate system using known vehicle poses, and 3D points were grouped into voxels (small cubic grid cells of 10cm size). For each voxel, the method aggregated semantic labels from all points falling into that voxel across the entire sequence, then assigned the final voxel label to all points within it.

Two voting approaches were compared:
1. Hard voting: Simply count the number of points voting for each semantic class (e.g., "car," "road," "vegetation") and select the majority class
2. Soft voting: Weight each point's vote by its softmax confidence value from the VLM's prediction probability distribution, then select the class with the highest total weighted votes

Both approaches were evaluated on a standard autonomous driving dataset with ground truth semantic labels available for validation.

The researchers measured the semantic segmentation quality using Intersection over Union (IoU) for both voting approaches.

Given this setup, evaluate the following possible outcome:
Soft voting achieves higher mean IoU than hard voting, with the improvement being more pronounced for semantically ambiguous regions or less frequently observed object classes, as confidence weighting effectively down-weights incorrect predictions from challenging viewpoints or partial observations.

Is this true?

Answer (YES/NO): NO